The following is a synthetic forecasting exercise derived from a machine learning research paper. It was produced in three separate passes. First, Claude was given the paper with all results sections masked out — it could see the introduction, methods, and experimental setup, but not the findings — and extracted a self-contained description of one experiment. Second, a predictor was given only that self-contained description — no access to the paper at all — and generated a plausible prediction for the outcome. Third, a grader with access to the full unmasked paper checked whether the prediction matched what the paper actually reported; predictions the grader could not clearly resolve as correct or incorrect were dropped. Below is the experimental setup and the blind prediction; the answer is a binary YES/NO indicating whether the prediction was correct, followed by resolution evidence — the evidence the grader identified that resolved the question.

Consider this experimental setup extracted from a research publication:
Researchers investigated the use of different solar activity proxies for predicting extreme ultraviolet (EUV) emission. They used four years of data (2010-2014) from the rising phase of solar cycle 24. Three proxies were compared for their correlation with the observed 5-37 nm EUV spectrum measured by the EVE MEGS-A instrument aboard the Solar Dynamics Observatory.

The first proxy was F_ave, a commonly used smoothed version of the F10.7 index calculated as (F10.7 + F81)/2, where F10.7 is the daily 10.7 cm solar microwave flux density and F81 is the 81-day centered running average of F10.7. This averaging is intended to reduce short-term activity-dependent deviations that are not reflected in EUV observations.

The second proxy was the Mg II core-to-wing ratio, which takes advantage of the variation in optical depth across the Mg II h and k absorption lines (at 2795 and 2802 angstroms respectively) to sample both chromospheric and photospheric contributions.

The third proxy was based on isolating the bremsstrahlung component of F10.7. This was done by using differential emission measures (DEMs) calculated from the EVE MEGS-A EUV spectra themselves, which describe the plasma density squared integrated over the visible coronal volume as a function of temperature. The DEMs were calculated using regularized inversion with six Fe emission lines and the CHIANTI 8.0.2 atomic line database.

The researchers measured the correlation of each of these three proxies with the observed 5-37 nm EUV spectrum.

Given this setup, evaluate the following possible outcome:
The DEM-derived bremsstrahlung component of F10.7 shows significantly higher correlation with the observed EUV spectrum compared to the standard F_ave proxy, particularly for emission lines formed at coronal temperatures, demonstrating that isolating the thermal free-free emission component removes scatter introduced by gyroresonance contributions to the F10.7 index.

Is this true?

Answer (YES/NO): NO